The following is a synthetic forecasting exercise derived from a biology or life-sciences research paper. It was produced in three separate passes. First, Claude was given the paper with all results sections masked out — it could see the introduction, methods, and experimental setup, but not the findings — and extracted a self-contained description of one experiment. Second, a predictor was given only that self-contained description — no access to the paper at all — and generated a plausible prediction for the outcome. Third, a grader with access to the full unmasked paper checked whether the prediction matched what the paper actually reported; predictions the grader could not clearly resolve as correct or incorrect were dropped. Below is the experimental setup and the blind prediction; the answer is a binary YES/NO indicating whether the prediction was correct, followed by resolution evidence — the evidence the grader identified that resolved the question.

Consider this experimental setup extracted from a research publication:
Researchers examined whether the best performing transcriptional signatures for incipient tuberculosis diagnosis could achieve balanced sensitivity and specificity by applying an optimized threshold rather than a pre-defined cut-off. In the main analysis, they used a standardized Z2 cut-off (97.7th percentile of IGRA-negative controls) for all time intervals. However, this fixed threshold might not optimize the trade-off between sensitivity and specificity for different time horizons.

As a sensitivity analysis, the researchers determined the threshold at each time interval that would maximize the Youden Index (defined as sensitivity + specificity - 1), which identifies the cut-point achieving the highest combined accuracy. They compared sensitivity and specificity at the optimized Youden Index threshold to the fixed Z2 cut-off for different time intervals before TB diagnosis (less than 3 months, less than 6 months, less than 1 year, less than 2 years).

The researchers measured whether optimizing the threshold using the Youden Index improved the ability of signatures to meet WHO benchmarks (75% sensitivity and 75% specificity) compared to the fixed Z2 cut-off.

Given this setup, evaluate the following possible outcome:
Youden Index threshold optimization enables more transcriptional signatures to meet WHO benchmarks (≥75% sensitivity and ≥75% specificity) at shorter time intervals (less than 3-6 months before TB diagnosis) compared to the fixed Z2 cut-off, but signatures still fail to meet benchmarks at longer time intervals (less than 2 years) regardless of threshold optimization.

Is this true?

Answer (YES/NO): YES